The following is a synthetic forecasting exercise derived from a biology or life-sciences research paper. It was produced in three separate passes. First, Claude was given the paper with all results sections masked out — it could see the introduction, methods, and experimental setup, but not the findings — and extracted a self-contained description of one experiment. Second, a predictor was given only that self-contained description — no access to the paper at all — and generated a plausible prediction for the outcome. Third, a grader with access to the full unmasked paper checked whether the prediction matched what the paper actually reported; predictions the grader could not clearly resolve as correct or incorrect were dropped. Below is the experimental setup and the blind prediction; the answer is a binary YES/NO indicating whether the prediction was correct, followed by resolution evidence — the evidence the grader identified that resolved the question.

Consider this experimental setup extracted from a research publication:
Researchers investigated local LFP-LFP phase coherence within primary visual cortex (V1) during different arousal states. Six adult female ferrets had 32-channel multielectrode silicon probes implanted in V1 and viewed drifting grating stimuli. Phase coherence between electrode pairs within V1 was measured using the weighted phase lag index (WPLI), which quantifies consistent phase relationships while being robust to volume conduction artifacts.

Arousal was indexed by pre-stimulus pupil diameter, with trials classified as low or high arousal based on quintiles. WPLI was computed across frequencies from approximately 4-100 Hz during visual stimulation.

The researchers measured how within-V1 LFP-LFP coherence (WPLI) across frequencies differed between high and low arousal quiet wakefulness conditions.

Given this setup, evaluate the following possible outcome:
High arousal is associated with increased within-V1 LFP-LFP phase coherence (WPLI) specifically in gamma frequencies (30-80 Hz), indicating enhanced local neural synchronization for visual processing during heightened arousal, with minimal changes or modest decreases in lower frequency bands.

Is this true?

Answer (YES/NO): YES